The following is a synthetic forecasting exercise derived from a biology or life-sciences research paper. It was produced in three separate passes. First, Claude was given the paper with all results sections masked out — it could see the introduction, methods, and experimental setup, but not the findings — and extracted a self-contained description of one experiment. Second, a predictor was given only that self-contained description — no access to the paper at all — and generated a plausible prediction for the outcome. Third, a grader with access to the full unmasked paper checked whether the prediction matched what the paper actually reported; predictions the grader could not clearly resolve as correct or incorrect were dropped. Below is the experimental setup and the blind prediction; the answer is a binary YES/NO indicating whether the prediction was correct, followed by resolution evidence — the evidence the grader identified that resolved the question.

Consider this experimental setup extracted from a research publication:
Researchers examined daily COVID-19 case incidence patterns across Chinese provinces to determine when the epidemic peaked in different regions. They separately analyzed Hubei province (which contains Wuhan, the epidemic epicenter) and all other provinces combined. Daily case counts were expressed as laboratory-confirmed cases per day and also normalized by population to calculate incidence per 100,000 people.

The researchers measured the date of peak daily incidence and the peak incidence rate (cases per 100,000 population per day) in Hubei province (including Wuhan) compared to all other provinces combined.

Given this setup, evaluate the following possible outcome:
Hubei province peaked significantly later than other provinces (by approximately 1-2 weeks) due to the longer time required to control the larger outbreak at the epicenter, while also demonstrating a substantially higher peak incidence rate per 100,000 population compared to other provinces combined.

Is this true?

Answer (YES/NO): NO